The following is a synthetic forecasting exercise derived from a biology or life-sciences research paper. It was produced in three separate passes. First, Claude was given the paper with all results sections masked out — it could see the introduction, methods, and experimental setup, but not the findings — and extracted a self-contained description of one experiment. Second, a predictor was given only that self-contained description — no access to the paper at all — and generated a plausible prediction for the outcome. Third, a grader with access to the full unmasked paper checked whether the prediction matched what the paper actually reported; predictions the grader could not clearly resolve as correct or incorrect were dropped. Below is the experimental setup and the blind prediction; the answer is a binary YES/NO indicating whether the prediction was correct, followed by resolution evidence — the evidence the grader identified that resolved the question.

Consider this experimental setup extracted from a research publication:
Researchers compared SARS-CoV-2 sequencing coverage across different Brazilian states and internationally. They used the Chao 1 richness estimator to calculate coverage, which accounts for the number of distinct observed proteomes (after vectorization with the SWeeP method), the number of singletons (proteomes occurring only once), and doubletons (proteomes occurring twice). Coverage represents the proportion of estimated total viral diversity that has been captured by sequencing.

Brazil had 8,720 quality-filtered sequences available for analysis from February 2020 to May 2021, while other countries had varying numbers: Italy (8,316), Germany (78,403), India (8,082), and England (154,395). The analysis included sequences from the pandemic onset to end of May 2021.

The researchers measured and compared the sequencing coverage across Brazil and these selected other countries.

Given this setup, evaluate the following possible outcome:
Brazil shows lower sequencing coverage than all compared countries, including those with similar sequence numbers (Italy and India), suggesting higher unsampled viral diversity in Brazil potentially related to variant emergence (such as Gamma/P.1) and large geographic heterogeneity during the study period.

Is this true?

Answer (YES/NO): NO